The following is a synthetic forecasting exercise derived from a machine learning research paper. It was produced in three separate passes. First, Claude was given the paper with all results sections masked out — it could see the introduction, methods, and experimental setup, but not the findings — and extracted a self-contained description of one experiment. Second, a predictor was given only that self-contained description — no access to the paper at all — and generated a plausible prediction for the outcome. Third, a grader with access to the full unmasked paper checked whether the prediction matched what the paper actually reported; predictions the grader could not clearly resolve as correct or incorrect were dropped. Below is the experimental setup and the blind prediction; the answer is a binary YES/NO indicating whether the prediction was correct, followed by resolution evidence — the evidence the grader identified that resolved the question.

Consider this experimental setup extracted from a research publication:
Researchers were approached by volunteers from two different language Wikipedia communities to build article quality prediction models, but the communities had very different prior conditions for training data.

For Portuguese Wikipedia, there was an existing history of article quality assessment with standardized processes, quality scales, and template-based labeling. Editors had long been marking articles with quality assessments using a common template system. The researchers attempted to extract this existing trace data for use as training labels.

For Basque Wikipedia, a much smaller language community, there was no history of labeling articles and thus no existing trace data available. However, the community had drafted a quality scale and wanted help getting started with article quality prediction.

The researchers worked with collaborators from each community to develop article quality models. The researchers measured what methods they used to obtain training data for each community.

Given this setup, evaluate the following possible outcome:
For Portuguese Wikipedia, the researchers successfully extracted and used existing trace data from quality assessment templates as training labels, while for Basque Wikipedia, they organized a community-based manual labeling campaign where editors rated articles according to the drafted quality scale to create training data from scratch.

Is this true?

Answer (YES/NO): YES